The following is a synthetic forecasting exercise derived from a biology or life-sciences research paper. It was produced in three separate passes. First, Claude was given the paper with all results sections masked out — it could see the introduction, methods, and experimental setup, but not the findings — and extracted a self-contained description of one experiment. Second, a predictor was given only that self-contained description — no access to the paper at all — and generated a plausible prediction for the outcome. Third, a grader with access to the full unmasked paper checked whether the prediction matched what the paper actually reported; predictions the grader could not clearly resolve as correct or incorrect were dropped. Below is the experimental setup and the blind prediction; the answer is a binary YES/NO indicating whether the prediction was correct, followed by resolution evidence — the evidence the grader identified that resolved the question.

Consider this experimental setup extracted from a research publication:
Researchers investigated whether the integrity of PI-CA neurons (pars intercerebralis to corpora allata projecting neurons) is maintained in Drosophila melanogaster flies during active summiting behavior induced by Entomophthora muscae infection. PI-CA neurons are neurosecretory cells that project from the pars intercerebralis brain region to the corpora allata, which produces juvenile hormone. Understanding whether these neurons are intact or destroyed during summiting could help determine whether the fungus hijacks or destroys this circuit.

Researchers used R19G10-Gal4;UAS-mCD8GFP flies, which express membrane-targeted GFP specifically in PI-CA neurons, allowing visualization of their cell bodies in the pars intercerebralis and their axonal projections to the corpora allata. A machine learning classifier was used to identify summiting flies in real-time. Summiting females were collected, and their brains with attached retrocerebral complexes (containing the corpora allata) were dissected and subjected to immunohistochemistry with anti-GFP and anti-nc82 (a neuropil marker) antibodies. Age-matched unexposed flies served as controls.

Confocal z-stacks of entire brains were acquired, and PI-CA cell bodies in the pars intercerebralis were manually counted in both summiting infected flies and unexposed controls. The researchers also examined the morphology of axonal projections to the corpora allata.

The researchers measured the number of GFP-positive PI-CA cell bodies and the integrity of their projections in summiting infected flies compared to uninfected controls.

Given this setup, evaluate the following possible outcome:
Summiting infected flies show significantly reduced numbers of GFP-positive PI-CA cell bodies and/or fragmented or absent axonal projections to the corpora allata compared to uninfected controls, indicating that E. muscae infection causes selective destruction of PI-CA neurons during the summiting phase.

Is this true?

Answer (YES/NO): NO